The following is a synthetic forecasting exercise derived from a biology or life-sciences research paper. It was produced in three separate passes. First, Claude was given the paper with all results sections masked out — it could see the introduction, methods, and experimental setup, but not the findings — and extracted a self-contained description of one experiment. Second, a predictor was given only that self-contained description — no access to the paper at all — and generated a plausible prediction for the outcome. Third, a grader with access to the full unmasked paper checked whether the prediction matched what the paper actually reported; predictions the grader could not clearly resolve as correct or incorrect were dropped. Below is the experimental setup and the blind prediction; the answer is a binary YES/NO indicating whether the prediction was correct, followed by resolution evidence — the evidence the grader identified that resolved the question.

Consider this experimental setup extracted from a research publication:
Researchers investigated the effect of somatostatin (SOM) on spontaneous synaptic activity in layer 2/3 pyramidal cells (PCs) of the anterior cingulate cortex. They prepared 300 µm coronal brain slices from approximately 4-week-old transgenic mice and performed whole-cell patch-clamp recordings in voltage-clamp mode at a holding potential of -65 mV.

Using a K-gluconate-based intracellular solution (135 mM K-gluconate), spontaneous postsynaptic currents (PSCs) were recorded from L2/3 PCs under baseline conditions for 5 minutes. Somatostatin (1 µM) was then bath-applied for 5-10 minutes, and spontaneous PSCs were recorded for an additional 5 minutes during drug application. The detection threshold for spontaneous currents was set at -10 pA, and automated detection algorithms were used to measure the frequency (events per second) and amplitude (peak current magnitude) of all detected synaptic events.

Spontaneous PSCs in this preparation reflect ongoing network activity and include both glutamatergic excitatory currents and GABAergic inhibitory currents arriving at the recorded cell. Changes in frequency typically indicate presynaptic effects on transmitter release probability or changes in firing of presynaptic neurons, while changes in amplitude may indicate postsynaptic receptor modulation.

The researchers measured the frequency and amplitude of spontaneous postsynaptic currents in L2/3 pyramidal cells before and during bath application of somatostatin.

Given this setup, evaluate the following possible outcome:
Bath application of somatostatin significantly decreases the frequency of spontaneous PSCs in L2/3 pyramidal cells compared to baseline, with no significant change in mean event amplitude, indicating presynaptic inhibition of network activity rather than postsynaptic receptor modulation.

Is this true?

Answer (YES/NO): YES